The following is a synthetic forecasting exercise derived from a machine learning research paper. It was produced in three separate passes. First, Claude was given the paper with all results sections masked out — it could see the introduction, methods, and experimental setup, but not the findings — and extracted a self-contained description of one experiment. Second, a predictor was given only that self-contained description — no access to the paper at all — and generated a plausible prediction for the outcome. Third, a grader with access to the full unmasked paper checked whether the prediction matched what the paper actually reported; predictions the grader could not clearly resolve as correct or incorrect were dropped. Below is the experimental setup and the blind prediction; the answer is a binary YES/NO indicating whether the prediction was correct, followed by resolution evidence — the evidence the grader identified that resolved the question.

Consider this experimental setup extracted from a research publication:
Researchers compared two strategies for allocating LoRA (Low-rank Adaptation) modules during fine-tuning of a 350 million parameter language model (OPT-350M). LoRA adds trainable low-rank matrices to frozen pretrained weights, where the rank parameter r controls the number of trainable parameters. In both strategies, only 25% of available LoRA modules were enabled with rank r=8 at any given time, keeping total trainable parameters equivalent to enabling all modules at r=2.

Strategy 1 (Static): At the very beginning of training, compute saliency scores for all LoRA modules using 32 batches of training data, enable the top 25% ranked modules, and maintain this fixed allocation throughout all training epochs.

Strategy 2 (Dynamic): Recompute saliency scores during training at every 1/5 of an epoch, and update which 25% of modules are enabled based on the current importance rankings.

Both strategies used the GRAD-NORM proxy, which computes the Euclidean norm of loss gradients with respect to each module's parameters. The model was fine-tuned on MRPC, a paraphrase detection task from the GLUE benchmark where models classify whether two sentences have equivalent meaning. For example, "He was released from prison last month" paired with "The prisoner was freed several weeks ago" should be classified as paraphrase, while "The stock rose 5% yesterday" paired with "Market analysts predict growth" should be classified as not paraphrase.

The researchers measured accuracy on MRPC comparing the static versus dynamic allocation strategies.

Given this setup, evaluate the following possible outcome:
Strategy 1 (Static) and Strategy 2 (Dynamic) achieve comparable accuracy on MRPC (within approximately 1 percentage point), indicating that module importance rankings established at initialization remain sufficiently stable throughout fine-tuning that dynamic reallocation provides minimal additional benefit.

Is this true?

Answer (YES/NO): NO